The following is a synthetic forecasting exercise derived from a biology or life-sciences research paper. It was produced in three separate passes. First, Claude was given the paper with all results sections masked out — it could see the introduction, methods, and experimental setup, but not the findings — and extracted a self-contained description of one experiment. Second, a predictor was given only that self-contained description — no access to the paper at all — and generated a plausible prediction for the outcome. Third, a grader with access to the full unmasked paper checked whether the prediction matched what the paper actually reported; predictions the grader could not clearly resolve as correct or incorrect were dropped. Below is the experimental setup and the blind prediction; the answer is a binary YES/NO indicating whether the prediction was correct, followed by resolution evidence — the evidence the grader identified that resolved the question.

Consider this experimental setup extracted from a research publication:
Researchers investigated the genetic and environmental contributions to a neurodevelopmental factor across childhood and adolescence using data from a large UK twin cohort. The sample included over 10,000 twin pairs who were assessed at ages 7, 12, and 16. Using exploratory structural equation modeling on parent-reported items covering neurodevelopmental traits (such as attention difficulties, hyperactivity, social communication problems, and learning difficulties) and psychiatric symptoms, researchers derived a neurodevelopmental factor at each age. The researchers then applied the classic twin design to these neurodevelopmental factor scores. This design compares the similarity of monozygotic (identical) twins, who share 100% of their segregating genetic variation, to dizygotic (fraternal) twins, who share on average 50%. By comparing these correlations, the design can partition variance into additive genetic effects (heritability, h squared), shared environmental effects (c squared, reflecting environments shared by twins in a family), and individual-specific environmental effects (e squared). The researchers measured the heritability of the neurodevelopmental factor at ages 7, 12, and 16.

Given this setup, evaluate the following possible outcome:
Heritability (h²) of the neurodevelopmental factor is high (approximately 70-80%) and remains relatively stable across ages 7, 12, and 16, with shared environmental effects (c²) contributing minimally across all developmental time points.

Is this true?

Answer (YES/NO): NO